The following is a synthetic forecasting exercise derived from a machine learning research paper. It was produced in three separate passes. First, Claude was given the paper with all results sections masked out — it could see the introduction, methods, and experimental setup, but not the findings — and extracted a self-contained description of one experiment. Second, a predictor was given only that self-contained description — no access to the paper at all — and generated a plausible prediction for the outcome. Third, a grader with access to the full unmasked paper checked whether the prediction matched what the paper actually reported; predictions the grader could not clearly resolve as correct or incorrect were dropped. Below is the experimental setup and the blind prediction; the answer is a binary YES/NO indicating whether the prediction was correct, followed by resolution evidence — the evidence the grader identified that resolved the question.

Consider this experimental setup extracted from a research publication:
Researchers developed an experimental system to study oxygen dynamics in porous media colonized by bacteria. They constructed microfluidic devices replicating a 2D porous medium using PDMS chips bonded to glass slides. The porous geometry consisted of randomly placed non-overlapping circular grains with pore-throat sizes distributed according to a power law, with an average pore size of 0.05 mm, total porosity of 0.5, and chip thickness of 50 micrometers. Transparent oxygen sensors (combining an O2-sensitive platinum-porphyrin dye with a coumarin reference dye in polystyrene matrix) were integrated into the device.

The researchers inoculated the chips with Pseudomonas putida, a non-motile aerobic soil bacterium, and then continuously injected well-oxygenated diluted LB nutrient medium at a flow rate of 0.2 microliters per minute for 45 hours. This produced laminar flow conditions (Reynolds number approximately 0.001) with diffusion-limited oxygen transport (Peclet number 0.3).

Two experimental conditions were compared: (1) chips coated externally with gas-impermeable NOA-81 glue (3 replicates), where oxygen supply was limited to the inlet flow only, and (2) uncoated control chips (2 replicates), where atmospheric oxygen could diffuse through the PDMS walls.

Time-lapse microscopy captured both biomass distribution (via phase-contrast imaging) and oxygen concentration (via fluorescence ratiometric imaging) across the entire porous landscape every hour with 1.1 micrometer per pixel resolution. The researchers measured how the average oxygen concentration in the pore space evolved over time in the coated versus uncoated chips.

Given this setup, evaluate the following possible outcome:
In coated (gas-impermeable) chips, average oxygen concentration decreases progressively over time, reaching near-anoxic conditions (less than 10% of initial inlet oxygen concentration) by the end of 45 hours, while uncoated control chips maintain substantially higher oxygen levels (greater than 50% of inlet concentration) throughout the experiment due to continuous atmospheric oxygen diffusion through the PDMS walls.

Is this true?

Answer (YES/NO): NO